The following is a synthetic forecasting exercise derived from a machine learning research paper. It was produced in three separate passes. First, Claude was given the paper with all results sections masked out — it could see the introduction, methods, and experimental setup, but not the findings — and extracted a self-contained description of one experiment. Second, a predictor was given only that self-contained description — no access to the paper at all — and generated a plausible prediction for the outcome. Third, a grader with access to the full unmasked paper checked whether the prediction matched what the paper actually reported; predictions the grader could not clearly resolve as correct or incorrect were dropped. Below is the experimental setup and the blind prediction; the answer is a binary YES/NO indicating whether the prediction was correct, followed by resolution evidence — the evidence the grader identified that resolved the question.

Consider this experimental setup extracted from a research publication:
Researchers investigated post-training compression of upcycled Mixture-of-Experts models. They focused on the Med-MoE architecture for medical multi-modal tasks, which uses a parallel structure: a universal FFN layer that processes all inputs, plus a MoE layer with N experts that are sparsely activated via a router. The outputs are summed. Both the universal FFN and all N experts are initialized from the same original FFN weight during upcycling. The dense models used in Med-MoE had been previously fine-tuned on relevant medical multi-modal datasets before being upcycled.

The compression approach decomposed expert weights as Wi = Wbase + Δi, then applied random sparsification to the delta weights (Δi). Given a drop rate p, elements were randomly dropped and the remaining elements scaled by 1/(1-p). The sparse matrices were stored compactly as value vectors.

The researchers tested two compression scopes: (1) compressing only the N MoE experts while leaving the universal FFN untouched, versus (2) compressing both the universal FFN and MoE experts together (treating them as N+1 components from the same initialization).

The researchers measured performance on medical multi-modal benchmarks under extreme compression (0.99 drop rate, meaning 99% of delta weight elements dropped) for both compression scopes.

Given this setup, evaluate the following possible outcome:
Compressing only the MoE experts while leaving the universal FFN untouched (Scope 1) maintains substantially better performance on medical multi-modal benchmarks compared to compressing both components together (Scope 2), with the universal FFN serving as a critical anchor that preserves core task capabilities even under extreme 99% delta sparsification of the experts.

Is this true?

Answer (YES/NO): NO